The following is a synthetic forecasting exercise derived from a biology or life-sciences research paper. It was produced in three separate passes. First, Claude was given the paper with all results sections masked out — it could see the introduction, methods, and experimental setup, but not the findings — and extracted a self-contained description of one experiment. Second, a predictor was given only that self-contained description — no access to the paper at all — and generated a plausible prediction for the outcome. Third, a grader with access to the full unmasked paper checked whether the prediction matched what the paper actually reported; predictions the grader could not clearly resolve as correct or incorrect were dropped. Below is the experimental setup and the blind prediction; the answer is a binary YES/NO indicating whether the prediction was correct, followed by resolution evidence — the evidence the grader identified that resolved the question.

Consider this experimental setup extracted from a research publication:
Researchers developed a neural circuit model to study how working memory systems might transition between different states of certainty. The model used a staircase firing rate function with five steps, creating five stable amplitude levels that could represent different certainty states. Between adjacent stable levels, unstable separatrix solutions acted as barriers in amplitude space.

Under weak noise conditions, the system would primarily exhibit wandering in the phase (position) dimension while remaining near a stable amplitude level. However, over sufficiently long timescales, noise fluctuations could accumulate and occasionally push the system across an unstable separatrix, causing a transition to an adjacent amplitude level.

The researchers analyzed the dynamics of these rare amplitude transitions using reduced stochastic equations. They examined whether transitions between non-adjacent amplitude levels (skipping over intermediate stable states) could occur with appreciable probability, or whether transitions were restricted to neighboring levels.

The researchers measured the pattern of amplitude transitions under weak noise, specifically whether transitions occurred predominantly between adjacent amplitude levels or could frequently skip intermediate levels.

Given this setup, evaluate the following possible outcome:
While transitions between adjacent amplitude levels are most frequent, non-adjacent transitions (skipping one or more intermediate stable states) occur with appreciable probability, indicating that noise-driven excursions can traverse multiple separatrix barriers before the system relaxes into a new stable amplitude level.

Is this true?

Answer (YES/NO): NO